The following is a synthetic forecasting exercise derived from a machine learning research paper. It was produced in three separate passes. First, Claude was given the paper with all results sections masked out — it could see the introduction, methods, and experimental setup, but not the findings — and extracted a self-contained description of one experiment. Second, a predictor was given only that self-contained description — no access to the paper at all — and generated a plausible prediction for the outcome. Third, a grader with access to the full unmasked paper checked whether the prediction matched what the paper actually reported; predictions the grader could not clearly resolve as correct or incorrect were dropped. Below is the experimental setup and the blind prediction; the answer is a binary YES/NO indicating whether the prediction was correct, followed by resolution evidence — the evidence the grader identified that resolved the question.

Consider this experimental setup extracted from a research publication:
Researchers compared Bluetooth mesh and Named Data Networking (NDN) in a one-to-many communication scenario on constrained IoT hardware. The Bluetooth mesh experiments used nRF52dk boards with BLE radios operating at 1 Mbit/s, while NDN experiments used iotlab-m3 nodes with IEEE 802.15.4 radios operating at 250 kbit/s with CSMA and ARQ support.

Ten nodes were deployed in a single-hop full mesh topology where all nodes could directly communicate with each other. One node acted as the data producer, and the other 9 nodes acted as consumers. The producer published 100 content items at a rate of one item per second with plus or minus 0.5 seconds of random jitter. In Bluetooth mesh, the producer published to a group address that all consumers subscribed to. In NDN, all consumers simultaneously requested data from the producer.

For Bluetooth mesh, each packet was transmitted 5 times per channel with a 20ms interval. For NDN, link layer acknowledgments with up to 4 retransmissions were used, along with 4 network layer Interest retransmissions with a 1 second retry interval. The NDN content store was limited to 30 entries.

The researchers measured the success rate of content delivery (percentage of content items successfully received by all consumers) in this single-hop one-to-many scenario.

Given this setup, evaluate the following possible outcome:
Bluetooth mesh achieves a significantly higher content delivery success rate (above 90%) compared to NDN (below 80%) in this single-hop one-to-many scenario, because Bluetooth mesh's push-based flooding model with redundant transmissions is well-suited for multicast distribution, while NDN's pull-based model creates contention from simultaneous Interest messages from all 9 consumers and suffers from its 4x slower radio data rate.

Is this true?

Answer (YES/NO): NO